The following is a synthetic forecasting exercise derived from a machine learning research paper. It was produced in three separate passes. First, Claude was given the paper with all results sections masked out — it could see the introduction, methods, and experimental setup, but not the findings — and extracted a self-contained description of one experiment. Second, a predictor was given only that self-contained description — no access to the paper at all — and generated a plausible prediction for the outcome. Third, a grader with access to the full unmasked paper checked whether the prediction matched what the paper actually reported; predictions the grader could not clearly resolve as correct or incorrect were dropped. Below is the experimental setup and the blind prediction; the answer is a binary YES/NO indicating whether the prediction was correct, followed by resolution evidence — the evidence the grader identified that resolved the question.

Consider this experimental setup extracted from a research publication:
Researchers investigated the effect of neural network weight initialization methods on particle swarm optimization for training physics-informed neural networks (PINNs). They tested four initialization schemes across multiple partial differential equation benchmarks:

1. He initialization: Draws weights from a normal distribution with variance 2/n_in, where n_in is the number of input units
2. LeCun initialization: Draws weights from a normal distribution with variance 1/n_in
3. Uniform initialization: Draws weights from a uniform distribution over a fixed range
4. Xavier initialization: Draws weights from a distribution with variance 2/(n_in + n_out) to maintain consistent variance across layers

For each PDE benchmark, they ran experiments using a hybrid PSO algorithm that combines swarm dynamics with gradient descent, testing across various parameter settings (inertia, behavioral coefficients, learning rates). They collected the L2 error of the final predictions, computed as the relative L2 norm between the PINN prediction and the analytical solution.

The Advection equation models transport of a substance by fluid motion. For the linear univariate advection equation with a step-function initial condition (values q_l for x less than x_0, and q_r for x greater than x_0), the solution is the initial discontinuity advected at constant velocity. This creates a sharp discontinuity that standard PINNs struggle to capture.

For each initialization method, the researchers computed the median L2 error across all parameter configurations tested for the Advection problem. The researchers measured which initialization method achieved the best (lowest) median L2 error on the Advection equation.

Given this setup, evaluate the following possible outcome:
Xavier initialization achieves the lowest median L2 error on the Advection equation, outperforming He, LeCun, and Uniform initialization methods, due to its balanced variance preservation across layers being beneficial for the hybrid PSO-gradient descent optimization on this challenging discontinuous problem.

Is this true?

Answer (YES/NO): NO